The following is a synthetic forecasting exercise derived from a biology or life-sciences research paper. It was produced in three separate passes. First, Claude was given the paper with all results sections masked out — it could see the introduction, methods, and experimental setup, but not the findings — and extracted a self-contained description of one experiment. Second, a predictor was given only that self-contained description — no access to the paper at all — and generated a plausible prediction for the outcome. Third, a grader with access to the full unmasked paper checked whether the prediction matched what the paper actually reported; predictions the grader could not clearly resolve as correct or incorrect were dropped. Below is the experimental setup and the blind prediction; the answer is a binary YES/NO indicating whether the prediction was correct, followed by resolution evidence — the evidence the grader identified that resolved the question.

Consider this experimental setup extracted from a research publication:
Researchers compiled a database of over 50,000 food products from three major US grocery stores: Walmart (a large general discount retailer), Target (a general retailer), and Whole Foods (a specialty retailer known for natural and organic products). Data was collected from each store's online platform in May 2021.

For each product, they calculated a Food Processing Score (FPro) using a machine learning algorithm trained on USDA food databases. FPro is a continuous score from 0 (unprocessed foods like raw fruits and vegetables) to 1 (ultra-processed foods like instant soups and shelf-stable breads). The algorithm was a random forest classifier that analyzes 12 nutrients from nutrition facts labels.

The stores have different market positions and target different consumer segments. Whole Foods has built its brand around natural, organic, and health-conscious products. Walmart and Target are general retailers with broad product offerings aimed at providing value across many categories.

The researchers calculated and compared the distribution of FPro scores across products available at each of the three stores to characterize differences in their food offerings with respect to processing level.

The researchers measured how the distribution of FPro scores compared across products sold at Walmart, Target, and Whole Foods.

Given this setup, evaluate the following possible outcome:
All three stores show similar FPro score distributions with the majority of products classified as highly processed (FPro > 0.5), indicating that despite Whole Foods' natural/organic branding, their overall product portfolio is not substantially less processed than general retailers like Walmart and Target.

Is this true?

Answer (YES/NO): YES